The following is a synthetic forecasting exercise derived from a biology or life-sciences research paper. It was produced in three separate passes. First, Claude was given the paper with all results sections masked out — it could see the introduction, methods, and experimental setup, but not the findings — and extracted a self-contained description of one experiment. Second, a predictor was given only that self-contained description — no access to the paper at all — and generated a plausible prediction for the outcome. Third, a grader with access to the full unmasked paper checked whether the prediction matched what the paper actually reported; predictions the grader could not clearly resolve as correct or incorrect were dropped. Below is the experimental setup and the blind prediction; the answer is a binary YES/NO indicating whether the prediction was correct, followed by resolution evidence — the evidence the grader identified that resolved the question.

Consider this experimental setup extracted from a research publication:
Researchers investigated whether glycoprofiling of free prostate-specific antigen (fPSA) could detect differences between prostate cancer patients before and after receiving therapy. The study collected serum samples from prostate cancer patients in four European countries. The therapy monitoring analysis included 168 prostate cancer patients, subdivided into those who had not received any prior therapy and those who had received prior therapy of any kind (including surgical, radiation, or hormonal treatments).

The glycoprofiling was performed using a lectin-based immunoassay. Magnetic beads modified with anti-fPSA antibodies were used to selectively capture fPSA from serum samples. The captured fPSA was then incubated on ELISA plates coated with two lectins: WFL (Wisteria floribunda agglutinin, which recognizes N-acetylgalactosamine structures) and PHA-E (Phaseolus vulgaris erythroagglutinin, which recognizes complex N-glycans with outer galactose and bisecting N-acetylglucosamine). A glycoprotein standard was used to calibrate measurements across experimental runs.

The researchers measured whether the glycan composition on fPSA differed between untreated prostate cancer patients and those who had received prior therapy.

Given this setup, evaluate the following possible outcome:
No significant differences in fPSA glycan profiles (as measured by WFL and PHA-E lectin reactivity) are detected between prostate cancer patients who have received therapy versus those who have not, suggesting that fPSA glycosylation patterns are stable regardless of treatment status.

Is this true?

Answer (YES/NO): NO